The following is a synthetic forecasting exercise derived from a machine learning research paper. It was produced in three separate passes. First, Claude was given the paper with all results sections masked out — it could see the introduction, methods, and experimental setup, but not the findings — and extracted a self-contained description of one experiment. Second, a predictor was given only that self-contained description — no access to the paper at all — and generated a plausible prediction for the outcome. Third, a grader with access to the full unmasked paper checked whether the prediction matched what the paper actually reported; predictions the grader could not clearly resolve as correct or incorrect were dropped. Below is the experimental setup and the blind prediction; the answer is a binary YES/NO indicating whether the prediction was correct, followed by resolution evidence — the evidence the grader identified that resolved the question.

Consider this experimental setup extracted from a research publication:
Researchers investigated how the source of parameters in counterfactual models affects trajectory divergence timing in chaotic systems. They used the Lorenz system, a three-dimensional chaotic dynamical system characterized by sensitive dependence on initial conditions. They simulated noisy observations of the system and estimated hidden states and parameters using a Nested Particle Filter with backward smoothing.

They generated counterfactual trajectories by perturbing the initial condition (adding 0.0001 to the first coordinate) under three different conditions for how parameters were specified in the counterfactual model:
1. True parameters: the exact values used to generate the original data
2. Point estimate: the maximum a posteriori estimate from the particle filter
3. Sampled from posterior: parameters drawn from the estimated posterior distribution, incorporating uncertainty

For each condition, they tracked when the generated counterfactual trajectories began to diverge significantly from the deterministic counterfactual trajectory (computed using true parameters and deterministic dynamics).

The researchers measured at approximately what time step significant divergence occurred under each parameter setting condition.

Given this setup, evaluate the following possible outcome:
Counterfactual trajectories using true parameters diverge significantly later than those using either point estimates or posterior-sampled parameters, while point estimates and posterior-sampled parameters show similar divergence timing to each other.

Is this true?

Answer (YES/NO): NO